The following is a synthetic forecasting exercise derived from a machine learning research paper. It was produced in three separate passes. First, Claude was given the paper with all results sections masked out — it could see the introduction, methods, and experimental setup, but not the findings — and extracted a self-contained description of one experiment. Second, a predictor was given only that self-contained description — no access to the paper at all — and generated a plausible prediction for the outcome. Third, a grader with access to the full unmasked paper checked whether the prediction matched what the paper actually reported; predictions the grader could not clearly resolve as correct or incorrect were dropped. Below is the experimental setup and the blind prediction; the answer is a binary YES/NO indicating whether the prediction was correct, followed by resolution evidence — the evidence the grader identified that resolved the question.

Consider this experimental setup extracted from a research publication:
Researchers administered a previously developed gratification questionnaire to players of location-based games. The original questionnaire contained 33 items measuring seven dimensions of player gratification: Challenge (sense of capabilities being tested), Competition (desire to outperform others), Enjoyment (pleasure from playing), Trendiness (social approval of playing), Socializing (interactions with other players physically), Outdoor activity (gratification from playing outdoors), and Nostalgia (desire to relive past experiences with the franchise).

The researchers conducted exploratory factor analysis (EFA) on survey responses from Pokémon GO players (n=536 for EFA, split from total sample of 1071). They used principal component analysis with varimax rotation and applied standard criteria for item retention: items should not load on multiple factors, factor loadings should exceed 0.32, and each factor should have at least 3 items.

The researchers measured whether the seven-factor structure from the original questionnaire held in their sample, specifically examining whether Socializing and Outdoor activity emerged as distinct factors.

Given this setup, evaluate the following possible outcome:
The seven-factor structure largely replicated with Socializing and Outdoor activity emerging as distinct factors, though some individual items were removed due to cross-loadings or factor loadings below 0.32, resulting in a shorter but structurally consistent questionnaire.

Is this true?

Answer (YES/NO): NO